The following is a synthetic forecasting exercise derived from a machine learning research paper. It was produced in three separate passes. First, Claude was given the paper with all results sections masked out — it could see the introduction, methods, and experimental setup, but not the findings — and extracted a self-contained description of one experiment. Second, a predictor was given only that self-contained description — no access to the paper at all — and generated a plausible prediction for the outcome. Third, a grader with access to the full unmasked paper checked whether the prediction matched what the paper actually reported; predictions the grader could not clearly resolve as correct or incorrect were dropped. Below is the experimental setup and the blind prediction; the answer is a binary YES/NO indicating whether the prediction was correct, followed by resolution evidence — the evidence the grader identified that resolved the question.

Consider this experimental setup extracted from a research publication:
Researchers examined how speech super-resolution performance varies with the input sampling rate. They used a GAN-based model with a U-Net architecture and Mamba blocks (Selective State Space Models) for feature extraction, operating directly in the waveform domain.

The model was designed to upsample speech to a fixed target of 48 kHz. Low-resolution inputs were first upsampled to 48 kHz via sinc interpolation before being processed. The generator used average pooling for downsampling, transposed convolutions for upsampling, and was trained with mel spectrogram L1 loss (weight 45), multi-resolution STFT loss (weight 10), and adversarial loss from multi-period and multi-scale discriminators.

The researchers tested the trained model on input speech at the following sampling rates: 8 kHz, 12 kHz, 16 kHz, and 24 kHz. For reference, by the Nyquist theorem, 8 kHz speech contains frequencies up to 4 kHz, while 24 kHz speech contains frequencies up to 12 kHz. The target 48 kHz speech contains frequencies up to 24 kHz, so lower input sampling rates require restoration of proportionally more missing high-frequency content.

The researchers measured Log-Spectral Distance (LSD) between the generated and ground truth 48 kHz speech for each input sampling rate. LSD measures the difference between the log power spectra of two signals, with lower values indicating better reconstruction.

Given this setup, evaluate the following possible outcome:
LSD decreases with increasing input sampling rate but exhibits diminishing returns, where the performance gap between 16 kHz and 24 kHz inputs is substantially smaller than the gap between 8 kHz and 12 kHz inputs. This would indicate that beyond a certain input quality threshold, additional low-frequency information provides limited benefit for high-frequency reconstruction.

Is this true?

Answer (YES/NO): NO